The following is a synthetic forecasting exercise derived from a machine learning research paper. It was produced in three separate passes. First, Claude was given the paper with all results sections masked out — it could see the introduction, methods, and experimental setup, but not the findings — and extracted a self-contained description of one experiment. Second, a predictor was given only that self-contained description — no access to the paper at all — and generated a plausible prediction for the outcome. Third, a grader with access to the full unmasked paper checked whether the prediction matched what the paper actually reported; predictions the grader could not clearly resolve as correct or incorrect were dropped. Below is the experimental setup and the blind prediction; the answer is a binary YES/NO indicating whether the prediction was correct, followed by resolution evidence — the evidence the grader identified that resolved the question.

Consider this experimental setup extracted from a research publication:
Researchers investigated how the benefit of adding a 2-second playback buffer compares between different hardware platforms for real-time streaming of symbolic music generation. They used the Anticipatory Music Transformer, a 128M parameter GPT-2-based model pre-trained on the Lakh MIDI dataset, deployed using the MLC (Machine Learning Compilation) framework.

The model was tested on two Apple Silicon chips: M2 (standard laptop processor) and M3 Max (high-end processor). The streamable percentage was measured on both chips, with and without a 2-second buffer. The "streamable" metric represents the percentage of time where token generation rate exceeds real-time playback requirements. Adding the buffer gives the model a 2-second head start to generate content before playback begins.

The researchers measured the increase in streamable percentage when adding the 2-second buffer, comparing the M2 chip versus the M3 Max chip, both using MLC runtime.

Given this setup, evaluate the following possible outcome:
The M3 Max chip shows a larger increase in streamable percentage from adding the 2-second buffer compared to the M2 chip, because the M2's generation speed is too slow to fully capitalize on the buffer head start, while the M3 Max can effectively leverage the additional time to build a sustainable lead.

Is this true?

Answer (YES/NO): NO